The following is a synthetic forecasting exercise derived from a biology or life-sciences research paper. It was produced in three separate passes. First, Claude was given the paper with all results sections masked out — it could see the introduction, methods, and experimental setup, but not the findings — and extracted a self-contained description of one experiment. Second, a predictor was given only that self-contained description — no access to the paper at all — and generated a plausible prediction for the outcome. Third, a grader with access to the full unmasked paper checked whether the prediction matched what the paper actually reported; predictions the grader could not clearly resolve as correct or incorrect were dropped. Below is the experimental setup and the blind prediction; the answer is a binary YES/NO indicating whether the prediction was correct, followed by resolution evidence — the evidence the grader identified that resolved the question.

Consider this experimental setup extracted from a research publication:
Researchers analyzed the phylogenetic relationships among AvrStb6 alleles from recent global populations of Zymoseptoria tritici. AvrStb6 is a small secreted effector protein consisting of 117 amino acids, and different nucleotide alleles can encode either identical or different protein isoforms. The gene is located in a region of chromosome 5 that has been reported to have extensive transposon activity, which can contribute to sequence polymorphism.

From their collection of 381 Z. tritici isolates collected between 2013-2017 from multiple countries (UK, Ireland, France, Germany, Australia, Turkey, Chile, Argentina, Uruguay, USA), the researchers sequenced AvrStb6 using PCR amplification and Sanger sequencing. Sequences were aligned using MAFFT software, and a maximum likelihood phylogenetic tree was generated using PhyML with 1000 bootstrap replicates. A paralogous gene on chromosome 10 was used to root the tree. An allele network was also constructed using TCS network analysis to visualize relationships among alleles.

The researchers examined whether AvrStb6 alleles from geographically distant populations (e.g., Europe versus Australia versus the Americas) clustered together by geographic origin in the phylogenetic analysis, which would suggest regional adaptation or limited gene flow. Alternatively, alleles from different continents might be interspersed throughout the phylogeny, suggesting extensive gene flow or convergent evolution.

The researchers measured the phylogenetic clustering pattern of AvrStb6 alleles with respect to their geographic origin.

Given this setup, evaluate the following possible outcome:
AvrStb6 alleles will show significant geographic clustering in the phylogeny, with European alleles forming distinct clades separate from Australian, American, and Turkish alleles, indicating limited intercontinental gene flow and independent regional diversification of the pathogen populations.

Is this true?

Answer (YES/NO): NO